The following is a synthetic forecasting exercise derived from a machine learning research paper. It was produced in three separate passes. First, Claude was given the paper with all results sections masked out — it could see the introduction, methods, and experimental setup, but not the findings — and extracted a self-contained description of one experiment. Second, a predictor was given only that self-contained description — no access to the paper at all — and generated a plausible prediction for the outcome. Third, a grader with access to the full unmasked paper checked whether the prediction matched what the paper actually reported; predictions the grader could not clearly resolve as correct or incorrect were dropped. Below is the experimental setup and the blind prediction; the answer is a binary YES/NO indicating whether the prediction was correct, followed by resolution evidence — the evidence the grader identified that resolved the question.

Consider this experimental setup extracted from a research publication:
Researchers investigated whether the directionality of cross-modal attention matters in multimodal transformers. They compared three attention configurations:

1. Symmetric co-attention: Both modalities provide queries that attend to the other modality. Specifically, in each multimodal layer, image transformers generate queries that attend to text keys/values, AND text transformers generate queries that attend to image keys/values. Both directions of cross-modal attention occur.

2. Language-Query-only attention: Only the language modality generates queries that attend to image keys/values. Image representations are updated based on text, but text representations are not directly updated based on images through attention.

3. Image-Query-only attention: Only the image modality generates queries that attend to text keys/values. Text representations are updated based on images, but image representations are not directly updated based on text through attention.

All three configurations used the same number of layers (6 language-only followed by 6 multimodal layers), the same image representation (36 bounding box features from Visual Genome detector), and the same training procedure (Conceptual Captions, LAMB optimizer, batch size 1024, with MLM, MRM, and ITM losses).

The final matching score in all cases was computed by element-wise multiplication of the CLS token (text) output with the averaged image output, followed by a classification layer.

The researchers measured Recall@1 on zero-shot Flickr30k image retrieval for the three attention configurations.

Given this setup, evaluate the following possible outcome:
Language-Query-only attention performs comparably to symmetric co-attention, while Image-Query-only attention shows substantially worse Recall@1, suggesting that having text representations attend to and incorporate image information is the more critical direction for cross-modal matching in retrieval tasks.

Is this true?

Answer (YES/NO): NO